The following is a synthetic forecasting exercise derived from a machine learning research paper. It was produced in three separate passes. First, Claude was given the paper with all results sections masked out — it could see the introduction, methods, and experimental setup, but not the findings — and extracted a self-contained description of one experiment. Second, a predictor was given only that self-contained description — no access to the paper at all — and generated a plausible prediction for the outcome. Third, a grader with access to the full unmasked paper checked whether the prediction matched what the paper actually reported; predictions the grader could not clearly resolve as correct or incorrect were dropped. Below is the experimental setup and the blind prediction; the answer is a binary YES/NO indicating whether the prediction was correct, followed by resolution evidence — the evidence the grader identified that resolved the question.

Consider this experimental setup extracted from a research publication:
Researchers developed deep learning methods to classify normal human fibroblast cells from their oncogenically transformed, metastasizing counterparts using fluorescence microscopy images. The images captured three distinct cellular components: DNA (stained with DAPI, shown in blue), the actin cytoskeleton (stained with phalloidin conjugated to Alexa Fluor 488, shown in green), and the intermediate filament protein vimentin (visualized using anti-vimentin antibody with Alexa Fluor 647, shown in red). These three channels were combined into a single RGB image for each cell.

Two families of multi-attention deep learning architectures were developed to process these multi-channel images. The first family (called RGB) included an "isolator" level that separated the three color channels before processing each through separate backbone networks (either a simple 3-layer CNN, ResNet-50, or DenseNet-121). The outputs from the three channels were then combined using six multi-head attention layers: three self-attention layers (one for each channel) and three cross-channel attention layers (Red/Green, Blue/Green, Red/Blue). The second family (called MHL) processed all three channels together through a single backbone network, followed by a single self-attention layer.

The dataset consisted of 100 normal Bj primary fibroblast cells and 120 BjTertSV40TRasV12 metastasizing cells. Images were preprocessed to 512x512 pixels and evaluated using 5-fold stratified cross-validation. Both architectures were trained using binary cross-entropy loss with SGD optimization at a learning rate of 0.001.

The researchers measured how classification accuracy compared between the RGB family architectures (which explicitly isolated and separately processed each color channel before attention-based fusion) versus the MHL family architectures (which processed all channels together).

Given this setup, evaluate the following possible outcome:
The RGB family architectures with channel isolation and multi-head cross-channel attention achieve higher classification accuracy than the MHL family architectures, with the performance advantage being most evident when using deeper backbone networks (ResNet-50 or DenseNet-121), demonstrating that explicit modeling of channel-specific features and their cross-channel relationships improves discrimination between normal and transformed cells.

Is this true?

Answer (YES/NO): NO